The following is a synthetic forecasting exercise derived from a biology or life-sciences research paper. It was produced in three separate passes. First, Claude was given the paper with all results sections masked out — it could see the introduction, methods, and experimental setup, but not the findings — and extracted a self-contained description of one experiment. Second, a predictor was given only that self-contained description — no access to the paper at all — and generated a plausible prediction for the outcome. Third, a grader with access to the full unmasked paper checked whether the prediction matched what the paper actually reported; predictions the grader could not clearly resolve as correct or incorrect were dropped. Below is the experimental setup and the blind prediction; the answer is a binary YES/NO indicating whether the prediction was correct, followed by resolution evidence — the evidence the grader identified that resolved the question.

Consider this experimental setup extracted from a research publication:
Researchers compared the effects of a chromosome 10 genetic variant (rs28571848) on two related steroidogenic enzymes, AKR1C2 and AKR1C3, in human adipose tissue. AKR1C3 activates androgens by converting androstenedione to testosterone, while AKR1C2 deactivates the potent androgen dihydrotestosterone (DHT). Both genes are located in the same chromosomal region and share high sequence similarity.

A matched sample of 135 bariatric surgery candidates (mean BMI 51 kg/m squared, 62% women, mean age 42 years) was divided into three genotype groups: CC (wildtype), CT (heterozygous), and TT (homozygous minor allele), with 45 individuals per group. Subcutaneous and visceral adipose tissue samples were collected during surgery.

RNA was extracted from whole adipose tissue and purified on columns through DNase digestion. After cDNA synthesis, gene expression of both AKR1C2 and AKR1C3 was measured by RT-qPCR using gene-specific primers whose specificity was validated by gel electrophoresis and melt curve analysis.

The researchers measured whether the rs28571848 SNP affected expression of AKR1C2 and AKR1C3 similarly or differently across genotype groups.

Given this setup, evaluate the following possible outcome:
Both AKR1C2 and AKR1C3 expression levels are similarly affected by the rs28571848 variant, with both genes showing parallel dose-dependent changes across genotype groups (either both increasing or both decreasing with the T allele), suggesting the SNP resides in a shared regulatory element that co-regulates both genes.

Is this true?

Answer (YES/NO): NO